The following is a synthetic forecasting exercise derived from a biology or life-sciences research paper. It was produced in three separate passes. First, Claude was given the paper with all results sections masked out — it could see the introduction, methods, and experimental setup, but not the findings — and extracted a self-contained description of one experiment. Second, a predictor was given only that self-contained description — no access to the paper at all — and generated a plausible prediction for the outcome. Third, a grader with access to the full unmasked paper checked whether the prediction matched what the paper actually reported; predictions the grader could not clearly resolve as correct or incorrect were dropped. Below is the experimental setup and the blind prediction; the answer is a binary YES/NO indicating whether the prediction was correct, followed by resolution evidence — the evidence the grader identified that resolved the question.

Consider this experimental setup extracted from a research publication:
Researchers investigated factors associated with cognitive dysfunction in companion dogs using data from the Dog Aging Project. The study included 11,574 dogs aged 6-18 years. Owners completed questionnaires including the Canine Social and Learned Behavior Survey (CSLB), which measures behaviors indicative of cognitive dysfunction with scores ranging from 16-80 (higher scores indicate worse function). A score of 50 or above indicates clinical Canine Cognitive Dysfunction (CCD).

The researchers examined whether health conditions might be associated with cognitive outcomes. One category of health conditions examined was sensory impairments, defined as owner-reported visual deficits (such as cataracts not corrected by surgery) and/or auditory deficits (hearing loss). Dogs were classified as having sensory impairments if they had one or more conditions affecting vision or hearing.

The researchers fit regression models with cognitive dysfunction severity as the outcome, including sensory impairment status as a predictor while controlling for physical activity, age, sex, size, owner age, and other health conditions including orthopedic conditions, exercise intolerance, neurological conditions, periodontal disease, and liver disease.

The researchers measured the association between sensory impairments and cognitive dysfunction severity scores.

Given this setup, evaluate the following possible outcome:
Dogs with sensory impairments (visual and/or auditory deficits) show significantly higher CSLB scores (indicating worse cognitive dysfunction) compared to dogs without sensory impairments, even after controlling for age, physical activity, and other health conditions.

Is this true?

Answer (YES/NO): YES